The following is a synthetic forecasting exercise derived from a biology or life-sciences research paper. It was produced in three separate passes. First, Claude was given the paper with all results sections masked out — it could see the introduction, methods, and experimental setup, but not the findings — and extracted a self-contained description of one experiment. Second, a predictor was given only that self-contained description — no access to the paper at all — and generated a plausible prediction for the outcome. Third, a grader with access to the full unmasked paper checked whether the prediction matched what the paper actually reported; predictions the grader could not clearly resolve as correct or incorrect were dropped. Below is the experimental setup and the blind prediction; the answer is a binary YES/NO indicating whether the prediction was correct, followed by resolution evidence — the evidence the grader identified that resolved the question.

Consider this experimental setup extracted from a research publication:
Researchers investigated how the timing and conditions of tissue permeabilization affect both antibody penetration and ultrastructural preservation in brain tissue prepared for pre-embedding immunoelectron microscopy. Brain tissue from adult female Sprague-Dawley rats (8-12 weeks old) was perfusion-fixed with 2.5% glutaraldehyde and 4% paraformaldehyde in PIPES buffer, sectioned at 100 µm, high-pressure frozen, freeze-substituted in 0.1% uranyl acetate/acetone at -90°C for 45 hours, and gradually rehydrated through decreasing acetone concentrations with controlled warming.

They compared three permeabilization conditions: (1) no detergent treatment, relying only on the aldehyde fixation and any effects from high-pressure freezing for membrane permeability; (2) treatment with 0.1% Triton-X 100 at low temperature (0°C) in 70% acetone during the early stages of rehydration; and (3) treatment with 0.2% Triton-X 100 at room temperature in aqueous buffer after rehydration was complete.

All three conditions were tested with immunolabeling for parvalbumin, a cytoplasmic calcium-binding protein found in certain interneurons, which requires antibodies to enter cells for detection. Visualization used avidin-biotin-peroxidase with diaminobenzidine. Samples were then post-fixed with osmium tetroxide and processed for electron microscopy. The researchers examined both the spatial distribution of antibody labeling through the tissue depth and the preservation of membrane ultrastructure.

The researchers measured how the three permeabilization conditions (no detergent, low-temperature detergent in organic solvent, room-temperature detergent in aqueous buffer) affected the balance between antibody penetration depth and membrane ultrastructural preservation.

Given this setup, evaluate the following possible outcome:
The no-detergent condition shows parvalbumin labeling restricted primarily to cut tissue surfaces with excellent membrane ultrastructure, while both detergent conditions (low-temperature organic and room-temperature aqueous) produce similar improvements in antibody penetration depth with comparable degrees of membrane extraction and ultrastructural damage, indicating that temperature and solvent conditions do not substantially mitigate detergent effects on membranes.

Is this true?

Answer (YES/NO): NO